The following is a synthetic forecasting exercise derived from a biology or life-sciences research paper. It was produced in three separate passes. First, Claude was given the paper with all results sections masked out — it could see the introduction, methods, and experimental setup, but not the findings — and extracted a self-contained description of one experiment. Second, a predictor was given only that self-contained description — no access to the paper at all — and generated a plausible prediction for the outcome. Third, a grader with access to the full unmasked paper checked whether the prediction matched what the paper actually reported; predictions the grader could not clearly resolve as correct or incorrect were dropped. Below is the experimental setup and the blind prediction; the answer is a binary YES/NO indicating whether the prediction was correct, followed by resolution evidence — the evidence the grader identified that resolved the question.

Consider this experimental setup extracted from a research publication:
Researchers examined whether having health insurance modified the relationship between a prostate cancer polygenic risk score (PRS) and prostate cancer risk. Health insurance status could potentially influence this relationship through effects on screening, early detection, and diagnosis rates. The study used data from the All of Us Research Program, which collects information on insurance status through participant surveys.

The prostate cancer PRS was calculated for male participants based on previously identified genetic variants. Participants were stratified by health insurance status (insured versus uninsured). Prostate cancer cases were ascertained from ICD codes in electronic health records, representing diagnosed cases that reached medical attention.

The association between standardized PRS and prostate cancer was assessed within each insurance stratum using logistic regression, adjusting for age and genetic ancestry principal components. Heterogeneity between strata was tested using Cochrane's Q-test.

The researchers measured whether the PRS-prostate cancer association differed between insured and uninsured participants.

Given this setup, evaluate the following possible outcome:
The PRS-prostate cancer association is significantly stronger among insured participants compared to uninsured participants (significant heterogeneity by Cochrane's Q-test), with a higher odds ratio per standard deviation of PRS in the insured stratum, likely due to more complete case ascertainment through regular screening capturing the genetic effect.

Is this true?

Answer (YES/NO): NO